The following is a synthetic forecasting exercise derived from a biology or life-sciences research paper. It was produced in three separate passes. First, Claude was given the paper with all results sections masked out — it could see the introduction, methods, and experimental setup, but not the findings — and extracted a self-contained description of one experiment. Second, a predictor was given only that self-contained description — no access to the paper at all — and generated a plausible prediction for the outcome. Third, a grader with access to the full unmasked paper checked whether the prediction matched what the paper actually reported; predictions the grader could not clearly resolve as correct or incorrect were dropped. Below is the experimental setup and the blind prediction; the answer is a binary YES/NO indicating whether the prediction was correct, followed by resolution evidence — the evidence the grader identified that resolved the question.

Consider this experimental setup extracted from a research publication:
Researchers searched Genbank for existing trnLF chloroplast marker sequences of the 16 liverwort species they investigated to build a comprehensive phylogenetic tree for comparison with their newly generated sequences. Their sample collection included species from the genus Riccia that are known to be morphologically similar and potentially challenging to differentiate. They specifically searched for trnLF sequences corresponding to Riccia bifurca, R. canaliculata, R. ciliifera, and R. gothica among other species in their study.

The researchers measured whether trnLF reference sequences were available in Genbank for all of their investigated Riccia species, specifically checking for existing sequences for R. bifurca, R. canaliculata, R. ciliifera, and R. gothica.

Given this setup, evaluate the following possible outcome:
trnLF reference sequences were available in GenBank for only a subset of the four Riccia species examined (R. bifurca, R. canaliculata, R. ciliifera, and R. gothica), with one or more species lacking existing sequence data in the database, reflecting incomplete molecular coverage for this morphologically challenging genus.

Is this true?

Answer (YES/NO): NO